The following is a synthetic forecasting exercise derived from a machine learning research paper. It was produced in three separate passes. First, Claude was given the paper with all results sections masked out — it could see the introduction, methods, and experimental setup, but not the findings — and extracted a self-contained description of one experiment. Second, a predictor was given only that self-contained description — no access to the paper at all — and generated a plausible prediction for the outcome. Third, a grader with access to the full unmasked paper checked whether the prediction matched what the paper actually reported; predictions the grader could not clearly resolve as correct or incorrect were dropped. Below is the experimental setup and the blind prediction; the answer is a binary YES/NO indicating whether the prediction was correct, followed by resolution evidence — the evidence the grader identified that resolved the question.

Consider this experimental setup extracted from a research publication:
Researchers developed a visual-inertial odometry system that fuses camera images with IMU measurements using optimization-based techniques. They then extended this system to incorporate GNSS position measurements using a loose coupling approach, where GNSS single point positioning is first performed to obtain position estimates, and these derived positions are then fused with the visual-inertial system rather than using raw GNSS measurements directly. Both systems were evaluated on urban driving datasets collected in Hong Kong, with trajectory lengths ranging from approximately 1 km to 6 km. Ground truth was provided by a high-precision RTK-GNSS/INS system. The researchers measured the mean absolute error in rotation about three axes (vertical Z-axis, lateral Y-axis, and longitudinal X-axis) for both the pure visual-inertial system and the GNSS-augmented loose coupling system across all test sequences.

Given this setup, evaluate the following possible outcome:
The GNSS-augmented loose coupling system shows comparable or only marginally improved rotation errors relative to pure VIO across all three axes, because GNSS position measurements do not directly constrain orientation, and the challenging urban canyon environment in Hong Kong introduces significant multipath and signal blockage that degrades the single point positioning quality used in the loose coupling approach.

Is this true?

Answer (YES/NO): NO